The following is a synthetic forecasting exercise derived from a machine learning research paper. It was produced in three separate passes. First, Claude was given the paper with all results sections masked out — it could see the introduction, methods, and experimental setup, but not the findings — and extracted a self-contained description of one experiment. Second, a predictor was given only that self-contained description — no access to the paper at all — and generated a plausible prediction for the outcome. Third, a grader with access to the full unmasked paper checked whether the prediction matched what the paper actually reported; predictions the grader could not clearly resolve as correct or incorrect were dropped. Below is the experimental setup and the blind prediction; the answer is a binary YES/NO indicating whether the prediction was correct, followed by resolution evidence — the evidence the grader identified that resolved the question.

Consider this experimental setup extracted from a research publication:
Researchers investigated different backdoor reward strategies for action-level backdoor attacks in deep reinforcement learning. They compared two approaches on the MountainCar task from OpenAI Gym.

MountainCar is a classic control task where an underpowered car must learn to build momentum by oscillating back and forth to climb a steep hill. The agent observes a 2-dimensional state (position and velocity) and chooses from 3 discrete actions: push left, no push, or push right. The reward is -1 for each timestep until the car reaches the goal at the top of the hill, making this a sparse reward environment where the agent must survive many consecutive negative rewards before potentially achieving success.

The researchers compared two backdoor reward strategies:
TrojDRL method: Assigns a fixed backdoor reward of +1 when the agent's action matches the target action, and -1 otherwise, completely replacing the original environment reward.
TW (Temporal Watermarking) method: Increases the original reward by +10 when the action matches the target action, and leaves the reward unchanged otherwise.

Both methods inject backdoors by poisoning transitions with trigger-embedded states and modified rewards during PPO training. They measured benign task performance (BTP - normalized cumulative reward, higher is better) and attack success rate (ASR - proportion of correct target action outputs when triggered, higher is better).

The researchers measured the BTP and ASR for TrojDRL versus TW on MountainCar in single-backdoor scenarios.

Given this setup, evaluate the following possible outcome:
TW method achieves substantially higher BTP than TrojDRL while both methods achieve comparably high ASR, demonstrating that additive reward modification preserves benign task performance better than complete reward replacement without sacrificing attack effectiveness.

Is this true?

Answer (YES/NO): NO